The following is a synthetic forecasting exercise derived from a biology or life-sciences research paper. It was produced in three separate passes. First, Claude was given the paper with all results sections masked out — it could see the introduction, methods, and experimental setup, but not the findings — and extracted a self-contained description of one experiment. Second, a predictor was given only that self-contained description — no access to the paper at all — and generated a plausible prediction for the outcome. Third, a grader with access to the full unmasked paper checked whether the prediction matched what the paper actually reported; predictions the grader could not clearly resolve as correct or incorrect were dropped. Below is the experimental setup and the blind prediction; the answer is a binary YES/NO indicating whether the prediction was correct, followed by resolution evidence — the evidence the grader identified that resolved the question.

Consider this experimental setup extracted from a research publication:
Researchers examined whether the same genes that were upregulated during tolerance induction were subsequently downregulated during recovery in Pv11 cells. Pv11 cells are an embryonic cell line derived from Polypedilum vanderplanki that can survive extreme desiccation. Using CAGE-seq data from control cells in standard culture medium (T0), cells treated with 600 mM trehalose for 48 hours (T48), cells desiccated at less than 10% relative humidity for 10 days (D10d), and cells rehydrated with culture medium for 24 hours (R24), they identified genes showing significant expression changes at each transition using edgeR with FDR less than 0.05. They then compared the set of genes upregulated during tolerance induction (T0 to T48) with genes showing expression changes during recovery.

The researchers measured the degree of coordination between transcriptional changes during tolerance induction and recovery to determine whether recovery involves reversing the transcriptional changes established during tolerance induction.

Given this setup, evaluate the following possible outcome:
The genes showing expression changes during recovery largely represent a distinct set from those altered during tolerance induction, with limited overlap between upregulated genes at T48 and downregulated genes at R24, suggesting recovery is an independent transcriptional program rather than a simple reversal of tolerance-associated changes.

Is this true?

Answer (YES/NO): NO